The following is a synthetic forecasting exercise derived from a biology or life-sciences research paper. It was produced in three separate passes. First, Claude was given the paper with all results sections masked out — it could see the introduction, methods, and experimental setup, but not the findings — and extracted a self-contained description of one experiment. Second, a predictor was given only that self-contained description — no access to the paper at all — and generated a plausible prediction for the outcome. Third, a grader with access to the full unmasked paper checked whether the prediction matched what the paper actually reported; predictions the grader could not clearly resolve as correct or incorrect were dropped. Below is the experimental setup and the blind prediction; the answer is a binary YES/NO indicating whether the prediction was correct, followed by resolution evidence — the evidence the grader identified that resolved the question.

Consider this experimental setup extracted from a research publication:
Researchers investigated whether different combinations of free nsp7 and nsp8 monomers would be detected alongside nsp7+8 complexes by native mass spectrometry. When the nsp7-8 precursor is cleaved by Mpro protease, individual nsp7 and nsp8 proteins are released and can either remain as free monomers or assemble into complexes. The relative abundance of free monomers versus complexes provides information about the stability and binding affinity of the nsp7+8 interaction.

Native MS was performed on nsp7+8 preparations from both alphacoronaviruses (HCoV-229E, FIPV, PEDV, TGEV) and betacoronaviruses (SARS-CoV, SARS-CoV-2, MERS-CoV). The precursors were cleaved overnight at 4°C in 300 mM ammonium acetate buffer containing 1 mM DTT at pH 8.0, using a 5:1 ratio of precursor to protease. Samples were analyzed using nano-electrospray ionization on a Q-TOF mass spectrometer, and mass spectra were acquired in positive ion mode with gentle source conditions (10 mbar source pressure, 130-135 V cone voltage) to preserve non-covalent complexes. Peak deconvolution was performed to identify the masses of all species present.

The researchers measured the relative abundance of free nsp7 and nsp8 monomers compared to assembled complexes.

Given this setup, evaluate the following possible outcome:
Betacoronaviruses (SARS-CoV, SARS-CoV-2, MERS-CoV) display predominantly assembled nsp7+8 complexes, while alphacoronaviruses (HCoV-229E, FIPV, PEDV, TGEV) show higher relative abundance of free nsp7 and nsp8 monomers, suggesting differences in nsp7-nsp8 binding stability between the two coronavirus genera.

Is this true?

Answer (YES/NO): NO